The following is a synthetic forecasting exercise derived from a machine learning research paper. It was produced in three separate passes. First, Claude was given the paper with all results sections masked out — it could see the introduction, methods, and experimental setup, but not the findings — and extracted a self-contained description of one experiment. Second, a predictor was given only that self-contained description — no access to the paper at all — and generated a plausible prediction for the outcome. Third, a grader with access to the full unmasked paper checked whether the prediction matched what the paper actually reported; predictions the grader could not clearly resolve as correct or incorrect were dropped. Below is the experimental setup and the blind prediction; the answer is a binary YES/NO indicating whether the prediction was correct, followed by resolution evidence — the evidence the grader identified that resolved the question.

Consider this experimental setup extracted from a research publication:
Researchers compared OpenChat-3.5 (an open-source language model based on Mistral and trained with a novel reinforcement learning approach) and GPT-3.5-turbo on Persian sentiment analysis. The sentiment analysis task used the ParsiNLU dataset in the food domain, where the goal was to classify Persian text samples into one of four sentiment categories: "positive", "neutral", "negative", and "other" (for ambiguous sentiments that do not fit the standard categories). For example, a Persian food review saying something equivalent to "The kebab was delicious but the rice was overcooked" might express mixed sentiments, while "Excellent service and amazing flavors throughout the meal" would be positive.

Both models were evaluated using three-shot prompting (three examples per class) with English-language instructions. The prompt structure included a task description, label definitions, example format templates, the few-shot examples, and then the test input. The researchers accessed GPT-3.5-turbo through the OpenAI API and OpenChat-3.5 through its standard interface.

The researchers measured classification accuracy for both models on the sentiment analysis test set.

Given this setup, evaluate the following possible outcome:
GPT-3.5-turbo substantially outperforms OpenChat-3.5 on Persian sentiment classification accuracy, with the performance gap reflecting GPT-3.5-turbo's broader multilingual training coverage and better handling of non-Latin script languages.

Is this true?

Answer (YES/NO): YES